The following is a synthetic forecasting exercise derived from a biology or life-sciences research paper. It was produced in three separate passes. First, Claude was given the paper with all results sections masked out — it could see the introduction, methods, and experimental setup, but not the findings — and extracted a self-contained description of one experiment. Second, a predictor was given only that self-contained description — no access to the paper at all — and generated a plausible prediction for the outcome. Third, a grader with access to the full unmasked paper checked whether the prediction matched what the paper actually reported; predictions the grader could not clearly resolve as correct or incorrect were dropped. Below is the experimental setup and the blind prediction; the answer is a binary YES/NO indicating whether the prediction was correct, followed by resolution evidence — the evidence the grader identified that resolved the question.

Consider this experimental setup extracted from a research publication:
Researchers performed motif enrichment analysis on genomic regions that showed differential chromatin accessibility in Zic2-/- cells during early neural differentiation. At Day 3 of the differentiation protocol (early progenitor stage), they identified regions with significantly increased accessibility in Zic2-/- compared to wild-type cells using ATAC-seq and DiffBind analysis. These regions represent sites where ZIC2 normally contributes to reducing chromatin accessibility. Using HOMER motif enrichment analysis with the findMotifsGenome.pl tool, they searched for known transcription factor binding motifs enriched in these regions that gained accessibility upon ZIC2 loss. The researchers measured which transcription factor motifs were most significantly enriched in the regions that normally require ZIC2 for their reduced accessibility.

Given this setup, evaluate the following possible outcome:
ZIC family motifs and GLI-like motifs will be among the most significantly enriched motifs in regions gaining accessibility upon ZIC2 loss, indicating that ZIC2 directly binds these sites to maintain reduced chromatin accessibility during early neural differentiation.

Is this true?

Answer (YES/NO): NO